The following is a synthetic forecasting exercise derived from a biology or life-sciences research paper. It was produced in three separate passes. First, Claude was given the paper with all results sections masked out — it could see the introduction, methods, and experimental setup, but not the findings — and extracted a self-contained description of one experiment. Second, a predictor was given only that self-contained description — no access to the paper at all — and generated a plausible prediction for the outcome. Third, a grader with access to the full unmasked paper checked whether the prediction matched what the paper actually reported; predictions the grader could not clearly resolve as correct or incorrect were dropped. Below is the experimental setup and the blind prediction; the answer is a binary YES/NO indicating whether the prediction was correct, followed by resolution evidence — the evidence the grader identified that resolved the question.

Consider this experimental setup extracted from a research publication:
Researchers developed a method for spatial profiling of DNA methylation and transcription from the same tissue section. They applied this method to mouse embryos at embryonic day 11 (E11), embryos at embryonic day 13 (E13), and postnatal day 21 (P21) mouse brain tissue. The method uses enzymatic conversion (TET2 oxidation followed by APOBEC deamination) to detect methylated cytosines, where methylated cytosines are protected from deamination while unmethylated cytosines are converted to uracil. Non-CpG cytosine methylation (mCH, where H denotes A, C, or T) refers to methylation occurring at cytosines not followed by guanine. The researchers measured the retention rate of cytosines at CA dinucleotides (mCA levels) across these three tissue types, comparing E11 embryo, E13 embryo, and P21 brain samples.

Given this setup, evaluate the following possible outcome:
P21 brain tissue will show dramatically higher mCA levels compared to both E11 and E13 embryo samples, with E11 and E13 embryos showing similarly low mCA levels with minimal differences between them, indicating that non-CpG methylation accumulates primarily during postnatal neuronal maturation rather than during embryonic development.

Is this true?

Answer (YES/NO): YES